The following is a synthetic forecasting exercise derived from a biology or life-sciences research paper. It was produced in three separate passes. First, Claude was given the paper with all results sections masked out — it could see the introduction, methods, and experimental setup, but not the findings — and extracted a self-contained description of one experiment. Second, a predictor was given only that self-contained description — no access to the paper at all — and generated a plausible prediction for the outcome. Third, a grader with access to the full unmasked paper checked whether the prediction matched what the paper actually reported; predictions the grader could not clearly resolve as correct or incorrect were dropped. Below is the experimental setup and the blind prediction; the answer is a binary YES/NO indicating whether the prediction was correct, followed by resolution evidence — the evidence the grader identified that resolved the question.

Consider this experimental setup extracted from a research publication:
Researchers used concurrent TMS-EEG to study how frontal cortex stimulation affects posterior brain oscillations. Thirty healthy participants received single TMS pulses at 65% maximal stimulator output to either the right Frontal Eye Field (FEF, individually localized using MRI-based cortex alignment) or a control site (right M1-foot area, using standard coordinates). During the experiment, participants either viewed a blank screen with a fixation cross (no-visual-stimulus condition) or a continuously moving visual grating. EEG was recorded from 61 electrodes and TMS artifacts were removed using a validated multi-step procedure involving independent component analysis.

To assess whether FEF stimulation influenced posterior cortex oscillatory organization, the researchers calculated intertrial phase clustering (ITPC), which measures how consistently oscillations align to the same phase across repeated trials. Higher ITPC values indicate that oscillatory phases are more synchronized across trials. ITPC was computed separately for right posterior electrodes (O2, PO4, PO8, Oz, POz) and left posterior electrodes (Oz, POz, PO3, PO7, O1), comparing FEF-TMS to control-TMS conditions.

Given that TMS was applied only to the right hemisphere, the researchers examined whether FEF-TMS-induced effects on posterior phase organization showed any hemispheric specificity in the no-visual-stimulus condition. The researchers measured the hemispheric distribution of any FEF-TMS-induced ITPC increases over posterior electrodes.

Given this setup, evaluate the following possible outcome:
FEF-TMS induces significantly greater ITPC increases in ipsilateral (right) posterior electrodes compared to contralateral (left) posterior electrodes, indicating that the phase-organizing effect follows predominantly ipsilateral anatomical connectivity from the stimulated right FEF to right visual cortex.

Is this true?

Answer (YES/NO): YES